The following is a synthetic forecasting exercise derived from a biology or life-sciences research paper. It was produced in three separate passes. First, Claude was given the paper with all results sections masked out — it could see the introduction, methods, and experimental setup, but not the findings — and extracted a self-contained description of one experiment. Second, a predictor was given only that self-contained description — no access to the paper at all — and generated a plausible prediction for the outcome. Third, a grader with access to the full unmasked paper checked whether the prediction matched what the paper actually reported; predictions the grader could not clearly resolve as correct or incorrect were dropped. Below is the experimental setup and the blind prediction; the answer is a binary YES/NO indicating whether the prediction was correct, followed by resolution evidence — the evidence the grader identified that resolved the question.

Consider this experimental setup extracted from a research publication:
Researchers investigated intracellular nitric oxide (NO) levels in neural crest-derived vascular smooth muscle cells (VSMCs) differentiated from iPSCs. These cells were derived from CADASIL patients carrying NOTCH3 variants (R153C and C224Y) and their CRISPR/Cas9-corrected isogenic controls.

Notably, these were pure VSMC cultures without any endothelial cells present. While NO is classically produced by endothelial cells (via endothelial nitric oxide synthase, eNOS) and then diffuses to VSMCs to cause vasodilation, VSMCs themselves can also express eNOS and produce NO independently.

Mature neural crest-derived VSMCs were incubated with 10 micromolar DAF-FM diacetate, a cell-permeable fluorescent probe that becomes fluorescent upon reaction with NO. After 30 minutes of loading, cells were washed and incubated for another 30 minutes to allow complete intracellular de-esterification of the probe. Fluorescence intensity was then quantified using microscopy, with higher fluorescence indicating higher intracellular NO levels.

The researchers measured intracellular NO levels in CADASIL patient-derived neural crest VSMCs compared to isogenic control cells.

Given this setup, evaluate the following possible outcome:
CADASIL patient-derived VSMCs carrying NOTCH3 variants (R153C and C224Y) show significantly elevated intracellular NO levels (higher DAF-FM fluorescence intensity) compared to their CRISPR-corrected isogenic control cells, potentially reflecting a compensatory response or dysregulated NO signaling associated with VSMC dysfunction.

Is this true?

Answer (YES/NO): NO